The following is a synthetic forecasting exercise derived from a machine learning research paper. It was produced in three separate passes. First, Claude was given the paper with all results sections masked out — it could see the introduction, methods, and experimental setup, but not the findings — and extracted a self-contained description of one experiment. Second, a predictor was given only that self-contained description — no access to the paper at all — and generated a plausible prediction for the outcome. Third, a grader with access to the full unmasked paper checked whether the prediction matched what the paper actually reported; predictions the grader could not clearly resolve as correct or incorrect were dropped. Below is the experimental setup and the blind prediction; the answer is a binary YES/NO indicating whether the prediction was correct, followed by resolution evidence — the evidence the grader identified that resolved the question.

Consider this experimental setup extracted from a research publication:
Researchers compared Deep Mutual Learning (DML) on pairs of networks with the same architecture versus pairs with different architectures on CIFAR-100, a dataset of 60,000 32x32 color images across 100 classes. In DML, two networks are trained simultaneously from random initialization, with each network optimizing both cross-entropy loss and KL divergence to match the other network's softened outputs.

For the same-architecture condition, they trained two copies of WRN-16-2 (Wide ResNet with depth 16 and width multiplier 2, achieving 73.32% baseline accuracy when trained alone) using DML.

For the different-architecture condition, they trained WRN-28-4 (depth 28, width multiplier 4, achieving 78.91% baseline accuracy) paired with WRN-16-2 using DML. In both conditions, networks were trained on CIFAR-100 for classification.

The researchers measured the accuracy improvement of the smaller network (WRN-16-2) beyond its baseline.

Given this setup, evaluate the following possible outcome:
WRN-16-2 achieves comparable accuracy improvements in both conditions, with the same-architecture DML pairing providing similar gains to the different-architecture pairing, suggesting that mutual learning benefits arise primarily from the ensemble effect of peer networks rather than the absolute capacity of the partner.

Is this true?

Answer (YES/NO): NO